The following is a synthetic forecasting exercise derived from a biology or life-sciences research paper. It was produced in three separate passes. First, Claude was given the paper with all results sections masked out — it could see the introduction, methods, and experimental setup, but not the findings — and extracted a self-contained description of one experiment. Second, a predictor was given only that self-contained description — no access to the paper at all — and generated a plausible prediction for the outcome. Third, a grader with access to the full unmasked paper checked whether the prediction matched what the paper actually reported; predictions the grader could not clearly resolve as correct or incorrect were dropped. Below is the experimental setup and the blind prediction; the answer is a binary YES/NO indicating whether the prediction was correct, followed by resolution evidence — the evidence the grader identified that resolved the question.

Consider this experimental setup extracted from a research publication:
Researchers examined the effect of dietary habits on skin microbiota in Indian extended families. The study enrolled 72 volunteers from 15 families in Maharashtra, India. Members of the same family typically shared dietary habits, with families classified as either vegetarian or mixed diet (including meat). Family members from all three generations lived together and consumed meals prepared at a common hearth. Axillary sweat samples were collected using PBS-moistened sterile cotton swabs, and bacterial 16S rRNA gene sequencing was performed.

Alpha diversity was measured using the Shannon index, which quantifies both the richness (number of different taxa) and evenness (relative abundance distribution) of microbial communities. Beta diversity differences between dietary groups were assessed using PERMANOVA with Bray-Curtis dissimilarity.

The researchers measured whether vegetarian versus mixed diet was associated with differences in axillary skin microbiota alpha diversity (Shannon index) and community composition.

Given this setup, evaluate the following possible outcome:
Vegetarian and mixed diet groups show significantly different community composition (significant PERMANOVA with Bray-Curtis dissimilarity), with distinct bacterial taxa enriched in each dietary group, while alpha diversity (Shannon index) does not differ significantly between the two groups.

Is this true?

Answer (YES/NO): NO